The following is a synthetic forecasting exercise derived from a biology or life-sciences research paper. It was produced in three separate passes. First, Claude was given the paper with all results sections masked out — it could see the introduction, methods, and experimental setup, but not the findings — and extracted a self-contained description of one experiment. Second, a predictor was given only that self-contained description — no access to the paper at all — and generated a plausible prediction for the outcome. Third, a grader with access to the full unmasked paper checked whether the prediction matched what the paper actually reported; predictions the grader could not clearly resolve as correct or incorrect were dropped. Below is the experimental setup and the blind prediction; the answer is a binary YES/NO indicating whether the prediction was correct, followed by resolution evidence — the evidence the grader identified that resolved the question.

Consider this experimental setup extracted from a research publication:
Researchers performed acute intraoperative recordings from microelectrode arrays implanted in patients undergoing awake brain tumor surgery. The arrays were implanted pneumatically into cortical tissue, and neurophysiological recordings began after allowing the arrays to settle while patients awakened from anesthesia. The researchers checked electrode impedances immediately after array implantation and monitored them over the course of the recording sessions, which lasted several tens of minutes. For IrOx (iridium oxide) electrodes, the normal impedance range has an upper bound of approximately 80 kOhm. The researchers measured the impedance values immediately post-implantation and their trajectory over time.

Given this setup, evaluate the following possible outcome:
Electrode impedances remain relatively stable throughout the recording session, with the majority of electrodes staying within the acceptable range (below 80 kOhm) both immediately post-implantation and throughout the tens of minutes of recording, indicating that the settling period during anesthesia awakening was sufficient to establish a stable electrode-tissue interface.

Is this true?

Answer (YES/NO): NO